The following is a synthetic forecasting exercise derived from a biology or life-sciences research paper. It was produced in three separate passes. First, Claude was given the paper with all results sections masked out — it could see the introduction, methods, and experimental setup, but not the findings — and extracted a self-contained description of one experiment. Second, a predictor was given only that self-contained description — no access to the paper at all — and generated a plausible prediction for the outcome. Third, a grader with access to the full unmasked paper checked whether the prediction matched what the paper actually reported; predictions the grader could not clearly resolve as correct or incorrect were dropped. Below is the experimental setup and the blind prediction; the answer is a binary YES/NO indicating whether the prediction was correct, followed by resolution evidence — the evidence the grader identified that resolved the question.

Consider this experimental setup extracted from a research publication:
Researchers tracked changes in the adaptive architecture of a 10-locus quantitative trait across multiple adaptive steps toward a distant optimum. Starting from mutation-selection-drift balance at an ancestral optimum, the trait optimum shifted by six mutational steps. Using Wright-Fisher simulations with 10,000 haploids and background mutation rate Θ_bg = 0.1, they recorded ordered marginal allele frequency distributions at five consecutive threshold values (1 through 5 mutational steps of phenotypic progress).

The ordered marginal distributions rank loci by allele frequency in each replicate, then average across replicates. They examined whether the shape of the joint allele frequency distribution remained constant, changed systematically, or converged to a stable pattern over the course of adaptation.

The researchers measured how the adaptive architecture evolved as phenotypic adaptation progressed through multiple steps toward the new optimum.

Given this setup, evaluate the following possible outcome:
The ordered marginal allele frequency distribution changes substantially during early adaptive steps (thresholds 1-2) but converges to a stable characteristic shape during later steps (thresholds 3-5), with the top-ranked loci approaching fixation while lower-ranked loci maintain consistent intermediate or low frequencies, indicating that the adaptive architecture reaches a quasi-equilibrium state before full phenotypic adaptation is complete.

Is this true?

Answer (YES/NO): NO